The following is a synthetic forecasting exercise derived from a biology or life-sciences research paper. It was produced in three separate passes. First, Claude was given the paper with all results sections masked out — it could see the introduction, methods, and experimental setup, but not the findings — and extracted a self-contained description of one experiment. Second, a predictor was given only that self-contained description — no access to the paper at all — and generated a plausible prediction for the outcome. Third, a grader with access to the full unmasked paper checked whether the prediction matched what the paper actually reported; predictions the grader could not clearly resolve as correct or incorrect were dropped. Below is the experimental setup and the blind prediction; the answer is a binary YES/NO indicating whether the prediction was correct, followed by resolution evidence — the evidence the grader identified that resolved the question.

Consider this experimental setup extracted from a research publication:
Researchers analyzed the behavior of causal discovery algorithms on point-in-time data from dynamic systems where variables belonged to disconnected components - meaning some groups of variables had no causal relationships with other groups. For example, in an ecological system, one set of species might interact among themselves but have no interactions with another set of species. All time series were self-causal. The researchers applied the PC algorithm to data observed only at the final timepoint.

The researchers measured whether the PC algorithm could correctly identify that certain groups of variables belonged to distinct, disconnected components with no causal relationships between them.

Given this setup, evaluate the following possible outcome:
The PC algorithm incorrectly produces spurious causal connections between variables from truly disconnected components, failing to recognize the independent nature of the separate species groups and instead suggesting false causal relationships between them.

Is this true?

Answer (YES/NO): NO